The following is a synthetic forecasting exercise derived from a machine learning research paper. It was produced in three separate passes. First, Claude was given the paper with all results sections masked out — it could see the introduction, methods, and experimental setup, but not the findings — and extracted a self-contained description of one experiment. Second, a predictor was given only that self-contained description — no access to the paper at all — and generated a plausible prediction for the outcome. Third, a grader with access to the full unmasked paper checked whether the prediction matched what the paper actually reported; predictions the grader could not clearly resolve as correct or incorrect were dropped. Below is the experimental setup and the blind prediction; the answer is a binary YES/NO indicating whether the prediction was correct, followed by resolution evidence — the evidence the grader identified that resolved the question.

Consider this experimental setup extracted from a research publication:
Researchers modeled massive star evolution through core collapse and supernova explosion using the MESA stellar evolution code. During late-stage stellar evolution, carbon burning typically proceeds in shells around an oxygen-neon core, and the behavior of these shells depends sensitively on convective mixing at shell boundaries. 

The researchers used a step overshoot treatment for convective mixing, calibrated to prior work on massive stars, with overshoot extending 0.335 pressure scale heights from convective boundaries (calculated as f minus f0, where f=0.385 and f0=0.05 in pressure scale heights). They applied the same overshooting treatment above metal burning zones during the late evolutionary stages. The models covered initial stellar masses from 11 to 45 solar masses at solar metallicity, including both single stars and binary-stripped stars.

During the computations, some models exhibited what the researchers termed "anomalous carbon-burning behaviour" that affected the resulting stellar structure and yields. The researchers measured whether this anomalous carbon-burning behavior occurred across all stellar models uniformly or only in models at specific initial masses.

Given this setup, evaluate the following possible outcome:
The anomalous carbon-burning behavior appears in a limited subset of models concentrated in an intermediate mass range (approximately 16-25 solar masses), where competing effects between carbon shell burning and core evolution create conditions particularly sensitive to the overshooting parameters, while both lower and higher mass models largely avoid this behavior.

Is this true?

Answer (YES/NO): NO